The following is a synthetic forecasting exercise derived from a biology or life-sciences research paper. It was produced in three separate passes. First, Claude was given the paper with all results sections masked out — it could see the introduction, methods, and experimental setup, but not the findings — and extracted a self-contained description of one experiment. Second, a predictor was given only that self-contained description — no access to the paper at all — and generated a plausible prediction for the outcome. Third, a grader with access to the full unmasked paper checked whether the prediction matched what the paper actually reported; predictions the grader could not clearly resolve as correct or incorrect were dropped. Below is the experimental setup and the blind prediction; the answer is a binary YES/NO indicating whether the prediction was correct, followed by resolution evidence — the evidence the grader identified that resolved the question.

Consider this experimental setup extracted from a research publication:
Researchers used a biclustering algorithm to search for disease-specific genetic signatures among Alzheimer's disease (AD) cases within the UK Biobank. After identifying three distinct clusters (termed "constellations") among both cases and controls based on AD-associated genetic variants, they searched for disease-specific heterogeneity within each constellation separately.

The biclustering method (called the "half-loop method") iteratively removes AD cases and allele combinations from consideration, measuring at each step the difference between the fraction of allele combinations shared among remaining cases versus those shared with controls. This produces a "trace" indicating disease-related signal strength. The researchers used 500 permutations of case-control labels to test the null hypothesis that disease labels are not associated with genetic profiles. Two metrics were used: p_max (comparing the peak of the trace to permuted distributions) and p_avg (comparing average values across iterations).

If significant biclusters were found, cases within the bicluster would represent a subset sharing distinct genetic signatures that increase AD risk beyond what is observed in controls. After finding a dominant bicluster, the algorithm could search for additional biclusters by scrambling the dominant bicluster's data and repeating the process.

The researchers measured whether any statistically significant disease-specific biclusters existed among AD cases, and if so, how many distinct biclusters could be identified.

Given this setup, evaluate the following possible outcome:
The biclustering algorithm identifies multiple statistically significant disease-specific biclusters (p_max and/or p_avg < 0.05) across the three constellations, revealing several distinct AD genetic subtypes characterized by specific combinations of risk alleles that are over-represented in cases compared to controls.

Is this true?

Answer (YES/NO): NO